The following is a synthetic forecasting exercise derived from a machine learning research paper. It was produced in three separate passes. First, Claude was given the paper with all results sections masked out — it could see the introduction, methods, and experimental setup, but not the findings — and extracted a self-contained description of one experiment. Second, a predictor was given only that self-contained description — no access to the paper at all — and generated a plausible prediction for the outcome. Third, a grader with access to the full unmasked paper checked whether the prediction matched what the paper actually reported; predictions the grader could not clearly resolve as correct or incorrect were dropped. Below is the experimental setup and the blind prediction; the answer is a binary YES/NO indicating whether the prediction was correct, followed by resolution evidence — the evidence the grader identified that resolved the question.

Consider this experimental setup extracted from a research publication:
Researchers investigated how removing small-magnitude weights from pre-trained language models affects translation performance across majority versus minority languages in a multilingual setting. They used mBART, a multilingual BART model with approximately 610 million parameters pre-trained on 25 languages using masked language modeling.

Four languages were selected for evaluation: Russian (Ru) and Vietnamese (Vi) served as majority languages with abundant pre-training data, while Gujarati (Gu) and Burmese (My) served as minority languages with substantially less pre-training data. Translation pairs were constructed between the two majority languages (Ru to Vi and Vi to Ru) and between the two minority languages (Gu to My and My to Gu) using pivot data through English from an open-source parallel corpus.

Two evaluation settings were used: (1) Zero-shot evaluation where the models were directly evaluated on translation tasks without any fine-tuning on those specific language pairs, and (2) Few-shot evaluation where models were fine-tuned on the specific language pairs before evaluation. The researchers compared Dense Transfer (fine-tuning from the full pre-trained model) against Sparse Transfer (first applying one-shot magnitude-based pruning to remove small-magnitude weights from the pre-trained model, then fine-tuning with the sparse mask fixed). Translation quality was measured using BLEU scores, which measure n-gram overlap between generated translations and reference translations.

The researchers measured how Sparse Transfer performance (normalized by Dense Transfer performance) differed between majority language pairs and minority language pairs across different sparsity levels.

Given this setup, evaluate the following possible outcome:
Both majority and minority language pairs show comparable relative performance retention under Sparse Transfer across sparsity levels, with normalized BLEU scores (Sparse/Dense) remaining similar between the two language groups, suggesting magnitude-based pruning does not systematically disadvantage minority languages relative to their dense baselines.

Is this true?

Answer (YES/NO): NO